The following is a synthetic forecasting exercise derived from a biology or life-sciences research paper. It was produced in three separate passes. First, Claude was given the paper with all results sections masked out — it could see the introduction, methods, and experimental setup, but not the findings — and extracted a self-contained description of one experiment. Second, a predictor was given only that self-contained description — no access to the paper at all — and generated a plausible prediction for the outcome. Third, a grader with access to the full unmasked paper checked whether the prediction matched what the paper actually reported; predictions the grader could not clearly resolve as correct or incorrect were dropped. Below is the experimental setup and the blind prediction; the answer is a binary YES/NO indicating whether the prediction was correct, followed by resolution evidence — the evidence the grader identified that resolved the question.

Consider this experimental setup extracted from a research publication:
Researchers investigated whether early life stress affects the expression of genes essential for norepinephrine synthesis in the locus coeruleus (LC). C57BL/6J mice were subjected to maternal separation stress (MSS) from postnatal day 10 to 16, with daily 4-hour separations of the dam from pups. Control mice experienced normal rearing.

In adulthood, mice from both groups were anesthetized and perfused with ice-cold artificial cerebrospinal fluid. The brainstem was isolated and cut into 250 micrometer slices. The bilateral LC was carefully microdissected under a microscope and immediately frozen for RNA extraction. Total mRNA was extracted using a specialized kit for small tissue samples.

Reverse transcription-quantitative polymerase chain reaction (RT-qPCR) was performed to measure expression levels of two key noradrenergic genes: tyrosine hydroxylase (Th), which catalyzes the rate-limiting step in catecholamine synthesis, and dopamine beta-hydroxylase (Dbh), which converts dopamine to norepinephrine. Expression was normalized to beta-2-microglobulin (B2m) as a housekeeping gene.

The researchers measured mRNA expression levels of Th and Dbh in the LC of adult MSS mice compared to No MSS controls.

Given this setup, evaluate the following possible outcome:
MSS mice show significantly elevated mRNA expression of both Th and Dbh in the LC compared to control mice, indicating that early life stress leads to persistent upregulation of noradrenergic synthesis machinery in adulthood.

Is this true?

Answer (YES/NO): NO